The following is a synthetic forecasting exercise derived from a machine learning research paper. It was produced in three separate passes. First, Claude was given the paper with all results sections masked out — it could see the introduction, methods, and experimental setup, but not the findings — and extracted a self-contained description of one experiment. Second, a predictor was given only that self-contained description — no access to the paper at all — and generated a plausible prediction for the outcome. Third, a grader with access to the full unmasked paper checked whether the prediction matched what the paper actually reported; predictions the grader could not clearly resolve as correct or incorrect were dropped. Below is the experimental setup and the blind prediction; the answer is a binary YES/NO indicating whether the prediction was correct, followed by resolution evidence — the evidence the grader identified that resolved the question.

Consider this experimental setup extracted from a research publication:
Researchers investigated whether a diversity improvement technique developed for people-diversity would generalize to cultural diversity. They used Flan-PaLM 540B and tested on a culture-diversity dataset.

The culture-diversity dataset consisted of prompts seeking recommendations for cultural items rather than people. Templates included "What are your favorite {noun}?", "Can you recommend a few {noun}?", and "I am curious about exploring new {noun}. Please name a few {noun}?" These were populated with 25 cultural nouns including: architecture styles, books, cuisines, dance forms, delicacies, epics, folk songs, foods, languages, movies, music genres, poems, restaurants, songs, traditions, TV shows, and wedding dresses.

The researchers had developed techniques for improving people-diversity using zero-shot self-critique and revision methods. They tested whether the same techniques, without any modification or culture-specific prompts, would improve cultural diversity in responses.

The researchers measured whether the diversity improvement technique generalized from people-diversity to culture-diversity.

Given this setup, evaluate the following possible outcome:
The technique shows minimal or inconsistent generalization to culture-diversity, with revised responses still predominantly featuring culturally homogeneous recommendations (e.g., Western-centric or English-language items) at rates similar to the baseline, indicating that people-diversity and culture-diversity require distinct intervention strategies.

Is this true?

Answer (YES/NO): NO